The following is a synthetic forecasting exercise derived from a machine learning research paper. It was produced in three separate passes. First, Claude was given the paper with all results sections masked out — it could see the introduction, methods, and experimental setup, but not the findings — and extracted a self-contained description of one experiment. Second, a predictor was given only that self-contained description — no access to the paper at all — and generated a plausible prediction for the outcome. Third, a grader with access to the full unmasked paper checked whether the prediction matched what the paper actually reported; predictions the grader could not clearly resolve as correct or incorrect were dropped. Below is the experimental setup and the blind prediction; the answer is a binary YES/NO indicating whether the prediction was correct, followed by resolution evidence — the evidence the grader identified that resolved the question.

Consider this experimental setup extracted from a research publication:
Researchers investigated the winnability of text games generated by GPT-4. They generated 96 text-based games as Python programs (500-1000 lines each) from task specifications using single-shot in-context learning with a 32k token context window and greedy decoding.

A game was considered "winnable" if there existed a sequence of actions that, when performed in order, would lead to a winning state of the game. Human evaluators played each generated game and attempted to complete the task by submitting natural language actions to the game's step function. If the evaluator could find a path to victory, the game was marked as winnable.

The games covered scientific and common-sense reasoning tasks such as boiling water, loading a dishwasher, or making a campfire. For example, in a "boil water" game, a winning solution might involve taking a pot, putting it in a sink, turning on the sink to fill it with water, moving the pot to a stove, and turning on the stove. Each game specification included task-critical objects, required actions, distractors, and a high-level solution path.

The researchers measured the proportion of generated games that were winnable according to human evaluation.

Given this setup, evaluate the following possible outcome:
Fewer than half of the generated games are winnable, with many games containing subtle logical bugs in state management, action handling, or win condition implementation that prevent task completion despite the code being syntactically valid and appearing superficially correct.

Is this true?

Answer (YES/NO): YES